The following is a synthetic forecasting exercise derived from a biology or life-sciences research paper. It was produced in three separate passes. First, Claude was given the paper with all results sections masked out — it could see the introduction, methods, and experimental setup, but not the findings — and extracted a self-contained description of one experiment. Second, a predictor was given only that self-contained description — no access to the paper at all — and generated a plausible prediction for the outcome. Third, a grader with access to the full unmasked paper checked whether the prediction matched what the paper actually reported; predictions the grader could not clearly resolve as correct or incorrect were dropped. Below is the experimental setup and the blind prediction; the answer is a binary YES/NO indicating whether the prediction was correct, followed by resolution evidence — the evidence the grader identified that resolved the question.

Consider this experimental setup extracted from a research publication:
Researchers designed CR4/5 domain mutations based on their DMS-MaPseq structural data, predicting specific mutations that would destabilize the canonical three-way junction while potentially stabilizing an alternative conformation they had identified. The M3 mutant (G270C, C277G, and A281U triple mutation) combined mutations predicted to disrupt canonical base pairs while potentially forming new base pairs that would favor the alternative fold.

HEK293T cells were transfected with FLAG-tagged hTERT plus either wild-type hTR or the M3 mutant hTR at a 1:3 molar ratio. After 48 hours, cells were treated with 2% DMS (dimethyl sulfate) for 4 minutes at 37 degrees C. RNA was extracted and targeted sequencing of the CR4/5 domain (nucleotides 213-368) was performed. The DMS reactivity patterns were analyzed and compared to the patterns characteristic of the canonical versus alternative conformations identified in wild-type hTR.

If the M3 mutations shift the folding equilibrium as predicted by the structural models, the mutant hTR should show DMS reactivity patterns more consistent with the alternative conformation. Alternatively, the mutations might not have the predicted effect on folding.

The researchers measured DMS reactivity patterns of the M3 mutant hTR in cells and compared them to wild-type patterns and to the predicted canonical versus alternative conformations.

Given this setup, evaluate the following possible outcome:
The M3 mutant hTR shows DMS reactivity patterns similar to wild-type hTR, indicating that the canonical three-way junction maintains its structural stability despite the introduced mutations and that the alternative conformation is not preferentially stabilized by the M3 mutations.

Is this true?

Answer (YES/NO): NO